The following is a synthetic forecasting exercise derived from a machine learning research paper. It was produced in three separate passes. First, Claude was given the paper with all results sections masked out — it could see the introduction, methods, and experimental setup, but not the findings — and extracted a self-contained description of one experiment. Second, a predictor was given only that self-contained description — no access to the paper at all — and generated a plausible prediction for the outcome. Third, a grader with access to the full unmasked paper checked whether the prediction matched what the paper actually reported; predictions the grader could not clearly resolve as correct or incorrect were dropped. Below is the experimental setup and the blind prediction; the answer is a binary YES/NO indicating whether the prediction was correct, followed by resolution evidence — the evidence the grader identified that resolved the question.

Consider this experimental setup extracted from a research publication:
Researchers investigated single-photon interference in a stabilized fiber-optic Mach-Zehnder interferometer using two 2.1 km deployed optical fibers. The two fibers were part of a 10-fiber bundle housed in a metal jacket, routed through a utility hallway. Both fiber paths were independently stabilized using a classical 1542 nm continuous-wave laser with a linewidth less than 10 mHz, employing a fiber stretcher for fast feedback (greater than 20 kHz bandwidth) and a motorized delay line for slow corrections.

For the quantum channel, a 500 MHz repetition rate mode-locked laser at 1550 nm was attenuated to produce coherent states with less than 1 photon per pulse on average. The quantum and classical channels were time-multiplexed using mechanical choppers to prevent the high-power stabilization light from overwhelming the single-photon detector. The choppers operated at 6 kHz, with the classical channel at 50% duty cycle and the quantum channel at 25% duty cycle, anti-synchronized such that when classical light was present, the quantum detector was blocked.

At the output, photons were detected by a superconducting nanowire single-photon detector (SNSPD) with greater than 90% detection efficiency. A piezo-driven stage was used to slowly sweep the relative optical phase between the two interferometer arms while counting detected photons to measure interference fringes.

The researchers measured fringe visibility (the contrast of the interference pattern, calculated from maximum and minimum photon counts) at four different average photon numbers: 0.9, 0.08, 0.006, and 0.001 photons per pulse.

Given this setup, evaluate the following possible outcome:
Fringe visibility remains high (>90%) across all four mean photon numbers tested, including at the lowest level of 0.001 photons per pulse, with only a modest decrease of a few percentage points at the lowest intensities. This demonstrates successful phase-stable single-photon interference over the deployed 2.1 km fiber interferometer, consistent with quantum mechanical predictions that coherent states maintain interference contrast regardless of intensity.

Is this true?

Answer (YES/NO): NO